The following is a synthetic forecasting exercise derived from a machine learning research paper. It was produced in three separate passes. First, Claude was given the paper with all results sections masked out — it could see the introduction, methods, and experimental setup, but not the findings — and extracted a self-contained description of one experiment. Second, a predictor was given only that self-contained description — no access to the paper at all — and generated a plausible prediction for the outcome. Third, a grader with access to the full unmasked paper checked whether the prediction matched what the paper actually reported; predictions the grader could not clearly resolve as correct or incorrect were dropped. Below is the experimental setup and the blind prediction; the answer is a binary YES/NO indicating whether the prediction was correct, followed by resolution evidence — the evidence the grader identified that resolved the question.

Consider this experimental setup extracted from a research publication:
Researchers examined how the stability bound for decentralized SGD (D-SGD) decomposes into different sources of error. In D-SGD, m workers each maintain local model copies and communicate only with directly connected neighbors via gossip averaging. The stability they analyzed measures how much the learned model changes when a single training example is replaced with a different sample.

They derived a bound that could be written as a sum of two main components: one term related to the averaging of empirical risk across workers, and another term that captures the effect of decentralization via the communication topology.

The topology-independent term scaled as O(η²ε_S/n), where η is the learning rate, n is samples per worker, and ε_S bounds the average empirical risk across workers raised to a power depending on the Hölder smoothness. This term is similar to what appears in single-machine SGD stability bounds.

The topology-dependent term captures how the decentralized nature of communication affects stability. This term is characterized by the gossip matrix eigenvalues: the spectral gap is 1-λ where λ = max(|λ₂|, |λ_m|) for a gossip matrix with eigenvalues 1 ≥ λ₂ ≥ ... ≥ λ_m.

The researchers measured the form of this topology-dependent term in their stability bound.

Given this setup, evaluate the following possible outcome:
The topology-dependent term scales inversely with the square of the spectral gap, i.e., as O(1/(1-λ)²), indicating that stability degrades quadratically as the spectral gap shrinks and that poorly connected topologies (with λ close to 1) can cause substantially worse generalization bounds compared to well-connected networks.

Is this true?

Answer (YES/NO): NO